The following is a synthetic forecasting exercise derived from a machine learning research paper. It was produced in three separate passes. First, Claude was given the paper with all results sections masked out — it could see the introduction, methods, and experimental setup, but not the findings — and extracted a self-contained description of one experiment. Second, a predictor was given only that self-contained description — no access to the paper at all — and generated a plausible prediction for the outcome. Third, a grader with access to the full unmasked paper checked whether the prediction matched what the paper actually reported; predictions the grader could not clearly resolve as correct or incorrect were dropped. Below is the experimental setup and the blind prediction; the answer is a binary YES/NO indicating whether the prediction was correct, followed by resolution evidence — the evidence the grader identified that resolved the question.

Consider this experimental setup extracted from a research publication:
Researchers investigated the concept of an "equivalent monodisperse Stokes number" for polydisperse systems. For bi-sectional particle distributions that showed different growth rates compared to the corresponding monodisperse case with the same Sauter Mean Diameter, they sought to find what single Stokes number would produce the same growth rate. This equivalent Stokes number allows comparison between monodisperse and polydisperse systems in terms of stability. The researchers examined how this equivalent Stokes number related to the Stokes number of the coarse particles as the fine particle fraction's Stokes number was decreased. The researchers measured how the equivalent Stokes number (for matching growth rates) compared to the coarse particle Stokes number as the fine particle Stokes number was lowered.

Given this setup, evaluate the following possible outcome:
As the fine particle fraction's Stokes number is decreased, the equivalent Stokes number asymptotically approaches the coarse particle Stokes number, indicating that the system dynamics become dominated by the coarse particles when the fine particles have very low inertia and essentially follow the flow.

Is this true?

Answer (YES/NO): NO